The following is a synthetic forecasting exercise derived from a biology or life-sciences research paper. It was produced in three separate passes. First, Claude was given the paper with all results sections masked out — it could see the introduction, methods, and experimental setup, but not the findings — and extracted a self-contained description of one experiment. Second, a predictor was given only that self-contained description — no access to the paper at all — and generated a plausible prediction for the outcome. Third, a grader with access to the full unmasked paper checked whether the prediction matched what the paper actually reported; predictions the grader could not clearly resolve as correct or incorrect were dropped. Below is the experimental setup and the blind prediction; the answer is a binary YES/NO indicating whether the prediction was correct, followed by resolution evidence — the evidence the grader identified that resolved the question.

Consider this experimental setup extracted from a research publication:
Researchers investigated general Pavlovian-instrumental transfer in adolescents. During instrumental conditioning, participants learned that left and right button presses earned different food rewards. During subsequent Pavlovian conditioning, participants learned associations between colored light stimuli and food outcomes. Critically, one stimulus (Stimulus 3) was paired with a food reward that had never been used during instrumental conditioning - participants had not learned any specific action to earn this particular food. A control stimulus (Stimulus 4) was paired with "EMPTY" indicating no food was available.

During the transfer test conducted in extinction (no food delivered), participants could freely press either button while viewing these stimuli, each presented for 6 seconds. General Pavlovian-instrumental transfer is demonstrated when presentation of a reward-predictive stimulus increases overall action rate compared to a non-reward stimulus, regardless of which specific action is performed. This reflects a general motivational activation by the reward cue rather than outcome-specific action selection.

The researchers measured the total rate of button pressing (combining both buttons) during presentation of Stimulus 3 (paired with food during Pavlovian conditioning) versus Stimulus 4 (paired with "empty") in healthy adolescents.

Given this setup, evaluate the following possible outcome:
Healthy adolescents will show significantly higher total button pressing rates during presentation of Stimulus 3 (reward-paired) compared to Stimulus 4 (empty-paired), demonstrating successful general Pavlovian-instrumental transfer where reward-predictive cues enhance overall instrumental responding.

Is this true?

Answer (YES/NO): YES